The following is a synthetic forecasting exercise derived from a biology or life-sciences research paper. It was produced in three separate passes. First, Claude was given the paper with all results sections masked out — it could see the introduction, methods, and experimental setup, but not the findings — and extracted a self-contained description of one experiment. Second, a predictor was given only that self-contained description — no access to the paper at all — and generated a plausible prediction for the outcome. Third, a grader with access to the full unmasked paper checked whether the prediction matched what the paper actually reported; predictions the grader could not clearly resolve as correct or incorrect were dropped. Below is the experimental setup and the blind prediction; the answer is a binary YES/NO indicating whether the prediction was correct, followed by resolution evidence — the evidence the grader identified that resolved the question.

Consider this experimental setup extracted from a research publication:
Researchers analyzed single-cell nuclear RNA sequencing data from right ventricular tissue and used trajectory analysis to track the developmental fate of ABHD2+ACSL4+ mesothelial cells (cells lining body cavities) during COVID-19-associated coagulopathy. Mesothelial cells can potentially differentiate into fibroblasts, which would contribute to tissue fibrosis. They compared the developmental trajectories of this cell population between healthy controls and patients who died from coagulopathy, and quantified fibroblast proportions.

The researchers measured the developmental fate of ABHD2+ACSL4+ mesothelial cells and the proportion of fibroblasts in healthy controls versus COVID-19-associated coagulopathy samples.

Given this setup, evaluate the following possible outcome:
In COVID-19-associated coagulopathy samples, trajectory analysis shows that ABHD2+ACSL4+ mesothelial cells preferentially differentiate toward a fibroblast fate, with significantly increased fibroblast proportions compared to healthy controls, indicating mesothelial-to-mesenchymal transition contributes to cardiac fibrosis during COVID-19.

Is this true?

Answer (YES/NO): YES